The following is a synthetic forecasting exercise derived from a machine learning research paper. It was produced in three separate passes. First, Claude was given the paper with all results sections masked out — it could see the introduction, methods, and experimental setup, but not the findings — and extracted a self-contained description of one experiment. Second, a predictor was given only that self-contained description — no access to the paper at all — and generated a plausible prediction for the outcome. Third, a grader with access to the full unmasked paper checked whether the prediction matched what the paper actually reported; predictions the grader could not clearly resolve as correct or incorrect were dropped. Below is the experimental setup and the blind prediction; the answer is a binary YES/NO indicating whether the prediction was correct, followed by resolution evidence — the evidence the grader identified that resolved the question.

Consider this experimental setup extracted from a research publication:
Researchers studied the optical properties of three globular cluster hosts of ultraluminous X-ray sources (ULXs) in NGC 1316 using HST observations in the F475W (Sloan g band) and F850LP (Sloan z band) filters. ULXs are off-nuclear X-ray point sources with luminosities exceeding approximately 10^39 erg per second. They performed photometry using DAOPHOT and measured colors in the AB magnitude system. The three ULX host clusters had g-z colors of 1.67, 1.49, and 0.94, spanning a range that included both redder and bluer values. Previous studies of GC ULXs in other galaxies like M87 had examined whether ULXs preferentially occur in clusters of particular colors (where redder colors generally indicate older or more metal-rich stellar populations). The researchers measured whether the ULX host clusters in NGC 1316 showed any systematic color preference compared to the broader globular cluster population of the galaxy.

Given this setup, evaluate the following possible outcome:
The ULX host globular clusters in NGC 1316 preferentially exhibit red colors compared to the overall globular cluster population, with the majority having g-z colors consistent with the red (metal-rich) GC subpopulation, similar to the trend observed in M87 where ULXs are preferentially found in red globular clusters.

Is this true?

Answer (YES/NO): NO